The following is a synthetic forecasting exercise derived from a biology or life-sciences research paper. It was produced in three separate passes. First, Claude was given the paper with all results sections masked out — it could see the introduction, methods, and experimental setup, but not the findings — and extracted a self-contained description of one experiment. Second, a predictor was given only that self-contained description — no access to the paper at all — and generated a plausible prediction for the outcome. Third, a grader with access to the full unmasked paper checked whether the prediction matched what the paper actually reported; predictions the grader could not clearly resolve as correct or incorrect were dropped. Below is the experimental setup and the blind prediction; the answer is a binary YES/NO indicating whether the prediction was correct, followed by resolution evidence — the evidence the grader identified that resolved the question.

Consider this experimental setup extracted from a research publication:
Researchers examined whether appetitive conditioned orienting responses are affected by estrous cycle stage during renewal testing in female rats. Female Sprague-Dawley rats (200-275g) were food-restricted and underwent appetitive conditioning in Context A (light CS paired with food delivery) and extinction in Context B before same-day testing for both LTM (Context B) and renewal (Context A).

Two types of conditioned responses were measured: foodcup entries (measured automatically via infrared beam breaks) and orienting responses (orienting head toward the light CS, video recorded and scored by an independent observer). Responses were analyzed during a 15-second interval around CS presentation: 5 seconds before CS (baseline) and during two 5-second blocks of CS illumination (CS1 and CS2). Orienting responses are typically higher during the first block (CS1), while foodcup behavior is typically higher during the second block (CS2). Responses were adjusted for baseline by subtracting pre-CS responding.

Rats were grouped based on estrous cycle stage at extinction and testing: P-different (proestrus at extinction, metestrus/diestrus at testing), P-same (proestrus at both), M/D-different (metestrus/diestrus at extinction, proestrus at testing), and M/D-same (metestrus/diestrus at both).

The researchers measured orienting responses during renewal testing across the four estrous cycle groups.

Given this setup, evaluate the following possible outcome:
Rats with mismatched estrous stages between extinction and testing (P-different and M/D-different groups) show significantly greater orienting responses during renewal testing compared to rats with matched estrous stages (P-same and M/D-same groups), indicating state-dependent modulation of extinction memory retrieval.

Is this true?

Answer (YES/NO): NO